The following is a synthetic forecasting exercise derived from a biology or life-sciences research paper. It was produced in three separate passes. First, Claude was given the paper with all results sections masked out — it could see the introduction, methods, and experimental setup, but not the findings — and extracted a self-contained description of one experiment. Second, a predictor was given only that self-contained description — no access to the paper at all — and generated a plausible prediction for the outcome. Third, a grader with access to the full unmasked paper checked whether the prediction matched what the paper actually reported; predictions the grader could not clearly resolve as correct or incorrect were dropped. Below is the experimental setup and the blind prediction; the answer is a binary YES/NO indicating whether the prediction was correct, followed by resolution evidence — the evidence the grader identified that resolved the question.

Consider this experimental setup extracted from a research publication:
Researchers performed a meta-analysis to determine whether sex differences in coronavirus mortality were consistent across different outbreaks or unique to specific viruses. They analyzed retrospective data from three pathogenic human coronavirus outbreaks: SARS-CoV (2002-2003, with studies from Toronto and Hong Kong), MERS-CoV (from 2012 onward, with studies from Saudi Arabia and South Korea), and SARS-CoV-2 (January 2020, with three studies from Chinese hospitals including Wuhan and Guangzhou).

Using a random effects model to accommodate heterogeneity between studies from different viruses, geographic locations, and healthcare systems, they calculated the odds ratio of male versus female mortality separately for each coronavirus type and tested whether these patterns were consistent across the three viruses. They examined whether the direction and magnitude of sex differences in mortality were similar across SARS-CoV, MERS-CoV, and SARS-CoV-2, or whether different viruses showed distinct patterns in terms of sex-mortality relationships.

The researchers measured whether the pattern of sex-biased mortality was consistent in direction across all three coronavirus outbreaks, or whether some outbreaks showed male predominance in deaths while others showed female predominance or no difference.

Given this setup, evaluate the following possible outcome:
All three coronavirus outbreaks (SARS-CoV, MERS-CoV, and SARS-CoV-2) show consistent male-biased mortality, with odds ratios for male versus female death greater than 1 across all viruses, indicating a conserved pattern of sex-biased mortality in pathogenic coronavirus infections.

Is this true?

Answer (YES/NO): YES